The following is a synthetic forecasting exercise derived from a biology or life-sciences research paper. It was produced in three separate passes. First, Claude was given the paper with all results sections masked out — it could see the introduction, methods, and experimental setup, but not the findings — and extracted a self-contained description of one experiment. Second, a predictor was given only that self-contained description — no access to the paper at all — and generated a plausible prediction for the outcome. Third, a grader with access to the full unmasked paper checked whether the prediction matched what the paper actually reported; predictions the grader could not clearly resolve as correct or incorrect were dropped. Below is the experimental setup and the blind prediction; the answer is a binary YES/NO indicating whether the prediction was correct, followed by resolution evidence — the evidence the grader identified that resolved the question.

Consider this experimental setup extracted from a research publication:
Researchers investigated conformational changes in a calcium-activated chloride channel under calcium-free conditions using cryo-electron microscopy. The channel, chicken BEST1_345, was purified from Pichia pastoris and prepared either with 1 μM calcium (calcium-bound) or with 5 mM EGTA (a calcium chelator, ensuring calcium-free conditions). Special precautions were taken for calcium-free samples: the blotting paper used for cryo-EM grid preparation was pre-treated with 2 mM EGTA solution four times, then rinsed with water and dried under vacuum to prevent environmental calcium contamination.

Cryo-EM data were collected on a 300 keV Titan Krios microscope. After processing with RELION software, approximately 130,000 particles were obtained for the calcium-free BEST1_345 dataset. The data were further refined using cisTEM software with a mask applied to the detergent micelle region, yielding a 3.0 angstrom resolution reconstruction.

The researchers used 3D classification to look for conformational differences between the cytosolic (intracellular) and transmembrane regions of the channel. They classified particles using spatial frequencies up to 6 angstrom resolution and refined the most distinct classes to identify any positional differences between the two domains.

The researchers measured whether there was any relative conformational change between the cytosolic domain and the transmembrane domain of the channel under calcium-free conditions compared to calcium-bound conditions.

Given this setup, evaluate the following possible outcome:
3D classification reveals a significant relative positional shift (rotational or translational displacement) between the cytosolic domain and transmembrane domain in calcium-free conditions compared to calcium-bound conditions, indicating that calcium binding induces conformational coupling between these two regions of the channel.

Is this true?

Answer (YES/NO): YES